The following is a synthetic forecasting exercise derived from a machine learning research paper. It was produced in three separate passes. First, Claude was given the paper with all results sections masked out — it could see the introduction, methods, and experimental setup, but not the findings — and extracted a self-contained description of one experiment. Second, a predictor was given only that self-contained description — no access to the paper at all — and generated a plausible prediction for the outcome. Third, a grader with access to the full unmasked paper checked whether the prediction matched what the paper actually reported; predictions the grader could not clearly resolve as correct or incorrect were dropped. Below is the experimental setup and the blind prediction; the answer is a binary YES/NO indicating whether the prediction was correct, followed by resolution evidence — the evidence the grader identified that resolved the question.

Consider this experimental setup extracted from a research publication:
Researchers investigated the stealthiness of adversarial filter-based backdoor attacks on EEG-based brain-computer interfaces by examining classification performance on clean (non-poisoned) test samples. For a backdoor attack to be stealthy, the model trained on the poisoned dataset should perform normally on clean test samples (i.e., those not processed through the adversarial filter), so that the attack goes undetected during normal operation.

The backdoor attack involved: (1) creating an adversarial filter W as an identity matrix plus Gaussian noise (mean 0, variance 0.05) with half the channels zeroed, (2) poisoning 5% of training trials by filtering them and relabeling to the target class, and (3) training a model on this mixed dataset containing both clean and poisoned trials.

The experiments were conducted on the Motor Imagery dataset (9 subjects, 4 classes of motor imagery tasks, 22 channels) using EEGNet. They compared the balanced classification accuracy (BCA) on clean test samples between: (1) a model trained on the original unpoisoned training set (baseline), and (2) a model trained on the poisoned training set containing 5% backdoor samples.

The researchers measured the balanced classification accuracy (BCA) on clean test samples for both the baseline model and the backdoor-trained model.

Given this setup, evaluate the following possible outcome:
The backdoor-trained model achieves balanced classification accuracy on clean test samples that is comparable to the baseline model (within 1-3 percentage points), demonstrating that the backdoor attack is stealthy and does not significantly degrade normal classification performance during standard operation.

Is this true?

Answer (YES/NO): YES